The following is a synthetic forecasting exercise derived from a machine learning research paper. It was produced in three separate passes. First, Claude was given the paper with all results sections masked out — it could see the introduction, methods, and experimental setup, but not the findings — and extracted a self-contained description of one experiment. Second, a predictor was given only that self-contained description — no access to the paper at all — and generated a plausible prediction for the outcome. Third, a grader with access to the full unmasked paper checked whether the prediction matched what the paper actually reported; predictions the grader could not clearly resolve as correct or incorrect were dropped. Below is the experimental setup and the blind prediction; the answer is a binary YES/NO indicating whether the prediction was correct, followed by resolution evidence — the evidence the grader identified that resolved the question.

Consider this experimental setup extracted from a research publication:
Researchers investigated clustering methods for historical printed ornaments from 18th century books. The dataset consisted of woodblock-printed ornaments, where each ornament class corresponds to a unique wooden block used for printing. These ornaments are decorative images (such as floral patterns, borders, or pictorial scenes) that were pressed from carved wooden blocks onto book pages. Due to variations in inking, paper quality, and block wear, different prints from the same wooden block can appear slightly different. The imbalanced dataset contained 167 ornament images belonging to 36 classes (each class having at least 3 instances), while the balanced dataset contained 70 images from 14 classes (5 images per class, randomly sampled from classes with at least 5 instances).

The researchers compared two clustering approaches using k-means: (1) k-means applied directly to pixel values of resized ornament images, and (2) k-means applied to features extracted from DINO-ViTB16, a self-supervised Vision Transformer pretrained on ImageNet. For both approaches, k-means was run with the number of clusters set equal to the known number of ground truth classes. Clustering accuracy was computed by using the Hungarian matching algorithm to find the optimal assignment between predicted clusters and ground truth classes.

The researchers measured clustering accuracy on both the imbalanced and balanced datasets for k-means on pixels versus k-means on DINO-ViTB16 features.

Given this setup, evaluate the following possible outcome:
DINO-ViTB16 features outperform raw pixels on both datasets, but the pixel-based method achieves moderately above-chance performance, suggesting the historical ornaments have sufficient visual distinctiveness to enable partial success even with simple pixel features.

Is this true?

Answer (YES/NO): NO